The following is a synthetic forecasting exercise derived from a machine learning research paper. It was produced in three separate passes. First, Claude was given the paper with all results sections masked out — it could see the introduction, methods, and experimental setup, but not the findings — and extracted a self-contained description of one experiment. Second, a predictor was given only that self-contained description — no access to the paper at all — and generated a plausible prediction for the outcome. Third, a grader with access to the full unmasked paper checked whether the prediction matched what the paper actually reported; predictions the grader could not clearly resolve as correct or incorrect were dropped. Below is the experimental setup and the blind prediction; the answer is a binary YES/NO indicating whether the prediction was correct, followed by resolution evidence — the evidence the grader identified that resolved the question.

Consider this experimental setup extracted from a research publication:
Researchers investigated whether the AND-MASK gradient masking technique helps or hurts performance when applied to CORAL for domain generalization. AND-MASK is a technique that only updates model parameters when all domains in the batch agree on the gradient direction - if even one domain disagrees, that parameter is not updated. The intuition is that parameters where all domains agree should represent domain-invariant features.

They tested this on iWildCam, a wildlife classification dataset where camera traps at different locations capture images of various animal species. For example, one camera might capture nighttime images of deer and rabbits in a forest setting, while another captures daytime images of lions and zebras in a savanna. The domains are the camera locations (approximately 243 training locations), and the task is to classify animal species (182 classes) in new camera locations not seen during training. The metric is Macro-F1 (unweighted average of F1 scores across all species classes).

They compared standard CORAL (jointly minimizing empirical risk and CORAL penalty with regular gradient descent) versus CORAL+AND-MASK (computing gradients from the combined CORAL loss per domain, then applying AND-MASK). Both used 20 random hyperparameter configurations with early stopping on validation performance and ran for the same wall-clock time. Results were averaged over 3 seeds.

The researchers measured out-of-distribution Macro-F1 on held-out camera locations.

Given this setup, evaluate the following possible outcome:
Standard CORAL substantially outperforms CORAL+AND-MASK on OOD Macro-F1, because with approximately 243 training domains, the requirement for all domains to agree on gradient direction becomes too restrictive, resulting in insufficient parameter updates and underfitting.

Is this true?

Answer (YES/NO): YES